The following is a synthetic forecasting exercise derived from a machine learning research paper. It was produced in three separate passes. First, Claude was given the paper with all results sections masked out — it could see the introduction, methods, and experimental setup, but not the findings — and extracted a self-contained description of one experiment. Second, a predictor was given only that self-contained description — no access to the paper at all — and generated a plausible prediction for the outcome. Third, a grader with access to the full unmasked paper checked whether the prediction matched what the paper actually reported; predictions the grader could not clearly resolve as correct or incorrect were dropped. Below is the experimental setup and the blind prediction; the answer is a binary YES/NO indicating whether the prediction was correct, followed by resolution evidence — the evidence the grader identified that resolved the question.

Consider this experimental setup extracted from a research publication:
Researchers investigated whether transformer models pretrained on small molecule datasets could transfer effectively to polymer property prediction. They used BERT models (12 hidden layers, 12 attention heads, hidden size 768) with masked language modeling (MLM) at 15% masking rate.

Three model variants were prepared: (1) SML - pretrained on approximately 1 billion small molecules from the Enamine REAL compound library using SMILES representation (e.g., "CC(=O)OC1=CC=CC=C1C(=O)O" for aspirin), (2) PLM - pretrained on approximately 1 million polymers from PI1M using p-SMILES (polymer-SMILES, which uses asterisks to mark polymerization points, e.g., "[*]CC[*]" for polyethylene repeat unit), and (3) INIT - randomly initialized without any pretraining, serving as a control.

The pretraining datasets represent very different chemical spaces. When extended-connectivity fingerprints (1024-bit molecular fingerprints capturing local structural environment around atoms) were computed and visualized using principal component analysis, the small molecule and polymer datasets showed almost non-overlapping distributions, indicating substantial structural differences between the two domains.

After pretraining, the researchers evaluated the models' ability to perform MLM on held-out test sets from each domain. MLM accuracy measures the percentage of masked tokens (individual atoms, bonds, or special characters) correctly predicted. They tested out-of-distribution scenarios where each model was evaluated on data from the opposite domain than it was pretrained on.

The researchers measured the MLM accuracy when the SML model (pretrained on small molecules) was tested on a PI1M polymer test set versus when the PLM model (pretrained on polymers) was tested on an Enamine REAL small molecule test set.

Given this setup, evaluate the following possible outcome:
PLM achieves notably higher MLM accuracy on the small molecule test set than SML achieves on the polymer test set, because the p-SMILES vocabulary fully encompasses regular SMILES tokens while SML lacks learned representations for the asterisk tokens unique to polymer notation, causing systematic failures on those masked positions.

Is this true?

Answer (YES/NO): NO